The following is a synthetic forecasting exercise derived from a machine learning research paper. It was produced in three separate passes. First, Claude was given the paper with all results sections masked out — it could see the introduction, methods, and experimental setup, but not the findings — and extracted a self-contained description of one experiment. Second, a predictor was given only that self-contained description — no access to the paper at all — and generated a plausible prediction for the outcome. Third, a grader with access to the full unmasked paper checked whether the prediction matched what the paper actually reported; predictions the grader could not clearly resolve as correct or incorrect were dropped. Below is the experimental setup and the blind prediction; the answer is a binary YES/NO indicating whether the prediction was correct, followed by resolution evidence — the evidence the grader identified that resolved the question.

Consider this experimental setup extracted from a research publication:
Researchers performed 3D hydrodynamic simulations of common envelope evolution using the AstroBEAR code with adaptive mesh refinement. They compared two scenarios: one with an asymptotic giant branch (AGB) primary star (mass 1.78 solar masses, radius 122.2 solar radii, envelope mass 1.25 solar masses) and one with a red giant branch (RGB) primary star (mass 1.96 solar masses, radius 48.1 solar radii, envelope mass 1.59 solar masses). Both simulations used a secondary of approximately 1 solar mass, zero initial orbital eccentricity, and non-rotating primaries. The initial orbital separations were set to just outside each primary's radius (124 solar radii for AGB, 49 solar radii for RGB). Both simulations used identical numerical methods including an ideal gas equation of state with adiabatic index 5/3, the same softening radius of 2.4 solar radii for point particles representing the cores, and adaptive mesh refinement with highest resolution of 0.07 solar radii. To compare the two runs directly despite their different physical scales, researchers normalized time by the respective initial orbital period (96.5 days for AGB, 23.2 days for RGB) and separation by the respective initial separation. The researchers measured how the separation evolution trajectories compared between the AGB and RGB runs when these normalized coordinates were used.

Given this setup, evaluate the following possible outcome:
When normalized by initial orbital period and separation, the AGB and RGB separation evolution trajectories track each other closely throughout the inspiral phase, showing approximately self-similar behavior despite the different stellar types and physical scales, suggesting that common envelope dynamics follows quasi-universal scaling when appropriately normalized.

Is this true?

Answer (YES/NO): YES